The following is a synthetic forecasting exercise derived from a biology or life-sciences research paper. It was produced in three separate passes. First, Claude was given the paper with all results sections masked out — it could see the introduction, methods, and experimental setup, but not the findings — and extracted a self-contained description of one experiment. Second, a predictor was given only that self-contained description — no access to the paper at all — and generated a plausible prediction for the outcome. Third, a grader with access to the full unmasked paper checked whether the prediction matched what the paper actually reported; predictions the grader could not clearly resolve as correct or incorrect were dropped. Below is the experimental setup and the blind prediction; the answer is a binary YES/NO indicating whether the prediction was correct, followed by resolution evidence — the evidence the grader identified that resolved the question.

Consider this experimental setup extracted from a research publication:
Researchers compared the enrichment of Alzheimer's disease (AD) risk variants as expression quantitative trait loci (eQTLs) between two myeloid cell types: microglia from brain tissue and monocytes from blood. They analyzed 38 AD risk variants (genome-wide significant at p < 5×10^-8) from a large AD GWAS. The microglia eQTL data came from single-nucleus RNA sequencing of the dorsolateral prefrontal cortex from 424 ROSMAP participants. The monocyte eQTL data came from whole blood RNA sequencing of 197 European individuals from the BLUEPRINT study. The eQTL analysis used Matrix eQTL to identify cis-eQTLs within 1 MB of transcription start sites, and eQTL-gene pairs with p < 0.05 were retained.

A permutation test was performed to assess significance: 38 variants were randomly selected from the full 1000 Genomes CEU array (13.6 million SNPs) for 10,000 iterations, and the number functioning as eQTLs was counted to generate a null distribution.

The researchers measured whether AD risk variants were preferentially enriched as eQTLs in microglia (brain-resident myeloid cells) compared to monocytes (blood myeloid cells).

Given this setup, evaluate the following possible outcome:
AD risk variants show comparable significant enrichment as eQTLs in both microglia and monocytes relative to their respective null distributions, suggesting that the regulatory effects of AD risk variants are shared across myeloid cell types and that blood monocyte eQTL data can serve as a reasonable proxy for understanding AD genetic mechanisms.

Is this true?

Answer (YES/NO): NO